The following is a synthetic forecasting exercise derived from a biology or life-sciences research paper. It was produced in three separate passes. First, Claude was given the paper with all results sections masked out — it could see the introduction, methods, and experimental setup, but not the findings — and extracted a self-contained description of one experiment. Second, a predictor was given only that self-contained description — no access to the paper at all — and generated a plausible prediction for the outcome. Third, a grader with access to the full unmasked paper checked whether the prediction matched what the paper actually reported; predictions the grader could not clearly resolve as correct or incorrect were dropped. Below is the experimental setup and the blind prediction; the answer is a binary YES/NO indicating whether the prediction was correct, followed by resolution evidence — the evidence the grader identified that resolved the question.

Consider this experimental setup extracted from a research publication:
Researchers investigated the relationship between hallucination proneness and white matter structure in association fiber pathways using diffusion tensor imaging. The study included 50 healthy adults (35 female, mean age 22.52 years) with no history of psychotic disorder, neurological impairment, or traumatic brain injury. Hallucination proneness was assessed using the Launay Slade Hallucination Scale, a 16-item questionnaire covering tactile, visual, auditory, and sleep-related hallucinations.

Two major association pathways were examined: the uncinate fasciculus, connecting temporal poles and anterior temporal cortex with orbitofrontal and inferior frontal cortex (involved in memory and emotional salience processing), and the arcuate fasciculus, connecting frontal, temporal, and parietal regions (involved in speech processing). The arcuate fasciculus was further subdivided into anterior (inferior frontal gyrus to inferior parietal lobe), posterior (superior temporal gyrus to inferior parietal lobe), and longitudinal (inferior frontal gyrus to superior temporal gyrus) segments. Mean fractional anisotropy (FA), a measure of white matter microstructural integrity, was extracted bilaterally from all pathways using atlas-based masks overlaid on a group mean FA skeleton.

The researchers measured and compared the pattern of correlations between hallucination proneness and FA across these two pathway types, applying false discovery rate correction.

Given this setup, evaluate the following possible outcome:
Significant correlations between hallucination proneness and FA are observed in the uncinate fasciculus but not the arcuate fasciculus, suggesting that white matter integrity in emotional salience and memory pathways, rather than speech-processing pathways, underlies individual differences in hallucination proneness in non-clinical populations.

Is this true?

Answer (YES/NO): NO